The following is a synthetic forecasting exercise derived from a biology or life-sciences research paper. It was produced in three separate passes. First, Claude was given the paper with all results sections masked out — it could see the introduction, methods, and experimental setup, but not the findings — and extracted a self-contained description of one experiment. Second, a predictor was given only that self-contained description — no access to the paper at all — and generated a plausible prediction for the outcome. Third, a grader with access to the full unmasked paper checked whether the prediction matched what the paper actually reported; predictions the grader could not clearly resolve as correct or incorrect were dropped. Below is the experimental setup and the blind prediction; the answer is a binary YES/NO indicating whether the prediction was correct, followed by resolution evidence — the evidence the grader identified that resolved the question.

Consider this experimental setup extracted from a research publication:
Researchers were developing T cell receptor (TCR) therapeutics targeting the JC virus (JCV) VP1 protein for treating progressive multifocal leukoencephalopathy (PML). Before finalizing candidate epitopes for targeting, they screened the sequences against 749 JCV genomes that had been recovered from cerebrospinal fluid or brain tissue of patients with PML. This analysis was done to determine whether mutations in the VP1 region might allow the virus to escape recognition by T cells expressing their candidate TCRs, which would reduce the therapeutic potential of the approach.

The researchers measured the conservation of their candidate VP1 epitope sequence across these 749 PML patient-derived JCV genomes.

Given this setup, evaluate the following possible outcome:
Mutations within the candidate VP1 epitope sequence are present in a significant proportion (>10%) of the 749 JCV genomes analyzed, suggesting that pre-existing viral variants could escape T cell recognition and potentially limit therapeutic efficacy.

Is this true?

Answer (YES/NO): NO